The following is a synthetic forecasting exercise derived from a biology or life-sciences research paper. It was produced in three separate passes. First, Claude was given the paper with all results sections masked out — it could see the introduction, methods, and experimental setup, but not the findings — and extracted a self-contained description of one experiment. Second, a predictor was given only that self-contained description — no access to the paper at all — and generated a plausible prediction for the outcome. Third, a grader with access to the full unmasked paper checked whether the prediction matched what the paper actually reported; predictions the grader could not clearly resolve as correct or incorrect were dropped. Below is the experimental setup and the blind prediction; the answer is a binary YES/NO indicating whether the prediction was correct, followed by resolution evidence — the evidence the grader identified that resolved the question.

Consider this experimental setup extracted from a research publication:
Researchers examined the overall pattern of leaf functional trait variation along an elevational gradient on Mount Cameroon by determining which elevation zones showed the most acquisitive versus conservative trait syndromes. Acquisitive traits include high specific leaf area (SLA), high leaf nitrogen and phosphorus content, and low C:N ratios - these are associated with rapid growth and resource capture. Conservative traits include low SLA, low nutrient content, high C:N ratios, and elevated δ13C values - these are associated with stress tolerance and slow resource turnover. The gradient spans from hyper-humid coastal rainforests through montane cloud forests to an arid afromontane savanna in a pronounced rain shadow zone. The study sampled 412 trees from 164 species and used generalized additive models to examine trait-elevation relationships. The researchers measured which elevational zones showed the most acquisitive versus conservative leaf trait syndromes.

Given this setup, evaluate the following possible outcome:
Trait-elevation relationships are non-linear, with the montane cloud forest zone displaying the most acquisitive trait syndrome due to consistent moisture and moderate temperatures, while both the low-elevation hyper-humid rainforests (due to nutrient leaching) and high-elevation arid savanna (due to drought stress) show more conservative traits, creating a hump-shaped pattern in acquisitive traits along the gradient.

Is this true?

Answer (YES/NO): NO